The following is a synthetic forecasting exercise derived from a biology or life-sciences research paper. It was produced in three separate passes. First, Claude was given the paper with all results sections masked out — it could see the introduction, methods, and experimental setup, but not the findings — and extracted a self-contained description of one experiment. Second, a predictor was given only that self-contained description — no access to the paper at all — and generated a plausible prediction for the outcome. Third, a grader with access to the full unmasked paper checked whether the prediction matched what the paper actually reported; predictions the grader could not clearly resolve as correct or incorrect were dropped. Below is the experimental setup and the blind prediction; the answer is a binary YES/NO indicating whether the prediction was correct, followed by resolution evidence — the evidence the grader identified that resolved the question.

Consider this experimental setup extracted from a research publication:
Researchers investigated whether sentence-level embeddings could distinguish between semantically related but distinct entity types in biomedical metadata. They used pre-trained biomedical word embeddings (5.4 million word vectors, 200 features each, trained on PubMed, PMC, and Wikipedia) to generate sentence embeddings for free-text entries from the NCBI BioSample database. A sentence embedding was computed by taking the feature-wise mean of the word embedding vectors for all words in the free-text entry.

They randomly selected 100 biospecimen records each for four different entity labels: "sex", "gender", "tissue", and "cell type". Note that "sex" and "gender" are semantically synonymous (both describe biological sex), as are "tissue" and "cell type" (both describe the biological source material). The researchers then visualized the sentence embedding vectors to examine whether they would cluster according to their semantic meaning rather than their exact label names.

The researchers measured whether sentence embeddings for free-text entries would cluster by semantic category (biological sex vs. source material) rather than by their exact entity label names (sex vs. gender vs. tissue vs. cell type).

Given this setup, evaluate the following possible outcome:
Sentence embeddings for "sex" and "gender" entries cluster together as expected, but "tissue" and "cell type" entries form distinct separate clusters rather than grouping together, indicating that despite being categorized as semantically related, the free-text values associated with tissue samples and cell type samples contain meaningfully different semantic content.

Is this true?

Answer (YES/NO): NO